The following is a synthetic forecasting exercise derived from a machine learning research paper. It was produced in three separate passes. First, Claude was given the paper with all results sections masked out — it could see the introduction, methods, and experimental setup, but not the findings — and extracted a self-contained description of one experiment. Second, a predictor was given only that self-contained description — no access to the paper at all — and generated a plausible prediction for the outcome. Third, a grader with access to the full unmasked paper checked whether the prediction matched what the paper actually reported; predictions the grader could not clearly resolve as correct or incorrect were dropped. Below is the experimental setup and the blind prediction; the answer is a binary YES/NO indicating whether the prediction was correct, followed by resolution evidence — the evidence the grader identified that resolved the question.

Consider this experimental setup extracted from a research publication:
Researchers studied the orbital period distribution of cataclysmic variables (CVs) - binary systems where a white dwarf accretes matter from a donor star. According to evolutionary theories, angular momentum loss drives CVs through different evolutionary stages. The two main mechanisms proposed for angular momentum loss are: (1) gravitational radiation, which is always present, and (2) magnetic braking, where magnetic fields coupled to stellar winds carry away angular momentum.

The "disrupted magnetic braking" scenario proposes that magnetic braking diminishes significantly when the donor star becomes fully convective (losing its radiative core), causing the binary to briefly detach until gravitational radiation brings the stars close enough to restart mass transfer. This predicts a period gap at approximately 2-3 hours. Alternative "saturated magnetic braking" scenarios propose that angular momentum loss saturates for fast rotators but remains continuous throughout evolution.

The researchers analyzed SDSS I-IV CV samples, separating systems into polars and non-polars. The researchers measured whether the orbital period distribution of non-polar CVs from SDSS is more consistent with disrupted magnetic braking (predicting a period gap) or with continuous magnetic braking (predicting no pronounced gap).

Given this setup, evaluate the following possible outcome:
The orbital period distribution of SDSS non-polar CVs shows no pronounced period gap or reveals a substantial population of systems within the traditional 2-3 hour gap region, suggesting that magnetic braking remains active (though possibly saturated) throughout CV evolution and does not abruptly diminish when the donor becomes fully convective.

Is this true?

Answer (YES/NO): NO